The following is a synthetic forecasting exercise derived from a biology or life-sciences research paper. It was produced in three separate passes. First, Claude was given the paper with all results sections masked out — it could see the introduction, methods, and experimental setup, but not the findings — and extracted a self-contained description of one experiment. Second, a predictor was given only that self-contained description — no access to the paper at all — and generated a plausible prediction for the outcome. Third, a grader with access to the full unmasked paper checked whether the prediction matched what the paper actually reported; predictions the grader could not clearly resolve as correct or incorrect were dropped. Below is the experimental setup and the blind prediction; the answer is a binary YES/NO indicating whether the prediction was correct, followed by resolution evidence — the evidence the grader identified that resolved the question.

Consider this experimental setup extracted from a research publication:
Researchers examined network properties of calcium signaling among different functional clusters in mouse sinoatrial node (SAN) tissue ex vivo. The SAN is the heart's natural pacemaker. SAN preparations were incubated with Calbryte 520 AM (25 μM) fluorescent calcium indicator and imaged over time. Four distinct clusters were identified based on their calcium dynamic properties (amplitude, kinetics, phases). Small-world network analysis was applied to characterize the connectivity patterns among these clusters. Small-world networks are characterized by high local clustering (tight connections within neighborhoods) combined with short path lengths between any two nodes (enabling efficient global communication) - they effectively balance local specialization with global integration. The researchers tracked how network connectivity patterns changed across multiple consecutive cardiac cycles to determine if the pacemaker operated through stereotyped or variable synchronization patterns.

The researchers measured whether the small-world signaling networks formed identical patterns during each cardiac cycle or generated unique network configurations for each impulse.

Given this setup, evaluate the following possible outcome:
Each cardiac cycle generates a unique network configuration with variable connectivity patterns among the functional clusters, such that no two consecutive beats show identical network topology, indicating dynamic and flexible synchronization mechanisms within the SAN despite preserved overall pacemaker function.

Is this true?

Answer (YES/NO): YES